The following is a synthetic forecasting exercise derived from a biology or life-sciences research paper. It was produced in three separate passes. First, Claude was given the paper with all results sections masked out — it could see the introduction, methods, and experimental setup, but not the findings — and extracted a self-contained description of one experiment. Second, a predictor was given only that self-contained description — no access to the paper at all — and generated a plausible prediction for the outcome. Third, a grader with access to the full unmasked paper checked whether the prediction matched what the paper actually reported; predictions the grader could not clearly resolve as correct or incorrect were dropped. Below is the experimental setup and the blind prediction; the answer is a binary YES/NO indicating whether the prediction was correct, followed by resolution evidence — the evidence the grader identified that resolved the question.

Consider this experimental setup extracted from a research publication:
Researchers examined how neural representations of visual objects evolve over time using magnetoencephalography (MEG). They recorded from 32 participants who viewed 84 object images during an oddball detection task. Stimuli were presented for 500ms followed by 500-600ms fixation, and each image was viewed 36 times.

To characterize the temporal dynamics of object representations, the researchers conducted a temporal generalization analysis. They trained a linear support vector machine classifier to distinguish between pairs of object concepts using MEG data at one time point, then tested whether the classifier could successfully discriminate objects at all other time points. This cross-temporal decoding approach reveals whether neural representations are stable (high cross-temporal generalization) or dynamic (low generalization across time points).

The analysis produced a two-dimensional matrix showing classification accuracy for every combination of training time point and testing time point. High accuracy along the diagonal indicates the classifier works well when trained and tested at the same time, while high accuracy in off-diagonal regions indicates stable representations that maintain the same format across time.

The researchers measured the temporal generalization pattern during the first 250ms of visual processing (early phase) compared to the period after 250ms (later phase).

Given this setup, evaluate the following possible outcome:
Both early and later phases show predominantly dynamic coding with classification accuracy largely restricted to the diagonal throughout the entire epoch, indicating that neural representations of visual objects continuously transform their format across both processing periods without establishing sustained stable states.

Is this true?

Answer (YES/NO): NO